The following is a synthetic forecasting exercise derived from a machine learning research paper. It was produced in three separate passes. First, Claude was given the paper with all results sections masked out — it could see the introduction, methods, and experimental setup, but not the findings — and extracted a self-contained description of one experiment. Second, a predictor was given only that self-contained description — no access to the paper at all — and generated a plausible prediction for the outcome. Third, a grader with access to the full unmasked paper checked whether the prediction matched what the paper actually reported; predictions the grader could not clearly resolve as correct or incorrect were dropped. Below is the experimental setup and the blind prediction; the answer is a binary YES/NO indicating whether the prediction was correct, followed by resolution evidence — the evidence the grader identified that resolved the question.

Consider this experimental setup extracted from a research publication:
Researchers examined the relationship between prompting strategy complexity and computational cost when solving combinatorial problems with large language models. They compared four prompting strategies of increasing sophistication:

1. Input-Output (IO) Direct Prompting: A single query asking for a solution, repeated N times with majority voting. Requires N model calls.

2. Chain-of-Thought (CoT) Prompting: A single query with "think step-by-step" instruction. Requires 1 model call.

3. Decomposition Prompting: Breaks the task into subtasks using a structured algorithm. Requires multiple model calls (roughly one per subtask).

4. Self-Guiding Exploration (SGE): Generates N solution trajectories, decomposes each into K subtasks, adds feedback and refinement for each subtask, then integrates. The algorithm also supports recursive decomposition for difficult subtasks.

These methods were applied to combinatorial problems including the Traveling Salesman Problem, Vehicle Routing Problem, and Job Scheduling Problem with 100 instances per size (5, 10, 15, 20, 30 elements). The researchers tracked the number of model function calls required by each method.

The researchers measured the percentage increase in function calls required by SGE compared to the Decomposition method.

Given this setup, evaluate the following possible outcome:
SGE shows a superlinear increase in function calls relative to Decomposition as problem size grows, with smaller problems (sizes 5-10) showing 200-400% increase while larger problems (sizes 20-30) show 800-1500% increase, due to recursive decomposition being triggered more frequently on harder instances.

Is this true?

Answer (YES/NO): NO